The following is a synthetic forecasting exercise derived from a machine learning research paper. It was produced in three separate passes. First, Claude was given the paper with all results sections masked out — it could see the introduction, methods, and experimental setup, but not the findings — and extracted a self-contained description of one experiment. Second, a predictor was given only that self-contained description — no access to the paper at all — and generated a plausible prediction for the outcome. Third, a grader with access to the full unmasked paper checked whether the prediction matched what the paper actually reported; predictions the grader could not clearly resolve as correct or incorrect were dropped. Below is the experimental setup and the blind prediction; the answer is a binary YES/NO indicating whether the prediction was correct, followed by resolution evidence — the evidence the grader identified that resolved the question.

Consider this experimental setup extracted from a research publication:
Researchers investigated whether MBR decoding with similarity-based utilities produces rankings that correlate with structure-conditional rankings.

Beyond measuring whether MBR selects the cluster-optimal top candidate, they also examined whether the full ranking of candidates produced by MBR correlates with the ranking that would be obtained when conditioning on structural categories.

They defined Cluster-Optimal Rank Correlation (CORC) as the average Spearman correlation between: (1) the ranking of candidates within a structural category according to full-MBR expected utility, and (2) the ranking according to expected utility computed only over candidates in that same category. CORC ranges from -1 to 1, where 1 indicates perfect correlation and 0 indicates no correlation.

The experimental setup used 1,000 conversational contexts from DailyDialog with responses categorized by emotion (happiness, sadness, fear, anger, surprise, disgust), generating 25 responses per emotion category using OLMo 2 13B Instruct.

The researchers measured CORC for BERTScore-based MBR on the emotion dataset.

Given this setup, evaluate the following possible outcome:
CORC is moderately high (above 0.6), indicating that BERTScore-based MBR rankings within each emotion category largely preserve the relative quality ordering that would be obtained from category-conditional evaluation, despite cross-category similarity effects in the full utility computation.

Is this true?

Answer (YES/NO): NO